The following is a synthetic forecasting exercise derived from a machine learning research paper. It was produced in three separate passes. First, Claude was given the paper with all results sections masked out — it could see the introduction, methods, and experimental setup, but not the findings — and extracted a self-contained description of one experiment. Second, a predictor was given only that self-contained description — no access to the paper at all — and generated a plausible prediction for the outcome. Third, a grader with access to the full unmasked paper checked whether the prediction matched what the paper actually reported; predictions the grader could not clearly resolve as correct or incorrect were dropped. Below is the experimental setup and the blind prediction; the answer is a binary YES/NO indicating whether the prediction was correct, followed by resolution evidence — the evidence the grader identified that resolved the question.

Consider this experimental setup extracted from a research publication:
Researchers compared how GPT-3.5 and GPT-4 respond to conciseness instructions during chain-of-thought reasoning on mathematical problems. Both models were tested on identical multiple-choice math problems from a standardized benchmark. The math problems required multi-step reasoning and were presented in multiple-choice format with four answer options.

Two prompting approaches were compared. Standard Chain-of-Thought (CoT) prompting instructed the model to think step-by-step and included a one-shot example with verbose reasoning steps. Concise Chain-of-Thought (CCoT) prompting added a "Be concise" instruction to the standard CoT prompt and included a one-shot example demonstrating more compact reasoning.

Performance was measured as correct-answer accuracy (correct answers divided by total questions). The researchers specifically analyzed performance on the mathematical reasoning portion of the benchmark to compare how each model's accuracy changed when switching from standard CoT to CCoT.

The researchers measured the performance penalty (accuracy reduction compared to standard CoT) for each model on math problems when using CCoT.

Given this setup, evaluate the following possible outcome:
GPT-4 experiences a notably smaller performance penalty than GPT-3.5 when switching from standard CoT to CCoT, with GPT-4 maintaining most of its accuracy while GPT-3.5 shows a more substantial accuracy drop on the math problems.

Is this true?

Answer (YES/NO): YES